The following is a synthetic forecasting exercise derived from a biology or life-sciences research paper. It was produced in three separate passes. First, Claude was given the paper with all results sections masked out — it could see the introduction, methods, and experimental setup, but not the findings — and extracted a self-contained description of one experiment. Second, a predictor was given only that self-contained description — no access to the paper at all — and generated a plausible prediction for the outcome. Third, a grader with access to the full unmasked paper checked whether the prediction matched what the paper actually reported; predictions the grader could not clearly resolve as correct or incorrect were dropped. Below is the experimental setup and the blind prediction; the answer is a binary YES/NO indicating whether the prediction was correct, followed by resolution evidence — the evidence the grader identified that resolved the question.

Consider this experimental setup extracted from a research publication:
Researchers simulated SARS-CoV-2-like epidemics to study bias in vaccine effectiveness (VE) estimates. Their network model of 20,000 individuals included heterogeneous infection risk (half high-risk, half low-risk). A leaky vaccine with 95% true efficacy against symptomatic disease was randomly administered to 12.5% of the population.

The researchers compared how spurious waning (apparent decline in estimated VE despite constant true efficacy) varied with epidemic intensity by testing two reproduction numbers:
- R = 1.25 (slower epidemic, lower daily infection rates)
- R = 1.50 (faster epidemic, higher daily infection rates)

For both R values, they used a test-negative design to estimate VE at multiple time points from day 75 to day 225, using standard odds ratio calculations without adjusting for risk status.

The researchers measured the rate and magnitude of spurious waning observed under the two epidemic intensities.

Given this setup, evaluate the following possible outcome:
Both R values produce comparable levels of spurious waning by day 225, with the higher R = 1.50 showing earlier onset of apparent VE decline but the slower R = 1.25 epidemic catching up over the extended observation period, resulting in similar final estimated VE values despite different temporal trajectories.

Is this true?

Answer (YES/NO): NO